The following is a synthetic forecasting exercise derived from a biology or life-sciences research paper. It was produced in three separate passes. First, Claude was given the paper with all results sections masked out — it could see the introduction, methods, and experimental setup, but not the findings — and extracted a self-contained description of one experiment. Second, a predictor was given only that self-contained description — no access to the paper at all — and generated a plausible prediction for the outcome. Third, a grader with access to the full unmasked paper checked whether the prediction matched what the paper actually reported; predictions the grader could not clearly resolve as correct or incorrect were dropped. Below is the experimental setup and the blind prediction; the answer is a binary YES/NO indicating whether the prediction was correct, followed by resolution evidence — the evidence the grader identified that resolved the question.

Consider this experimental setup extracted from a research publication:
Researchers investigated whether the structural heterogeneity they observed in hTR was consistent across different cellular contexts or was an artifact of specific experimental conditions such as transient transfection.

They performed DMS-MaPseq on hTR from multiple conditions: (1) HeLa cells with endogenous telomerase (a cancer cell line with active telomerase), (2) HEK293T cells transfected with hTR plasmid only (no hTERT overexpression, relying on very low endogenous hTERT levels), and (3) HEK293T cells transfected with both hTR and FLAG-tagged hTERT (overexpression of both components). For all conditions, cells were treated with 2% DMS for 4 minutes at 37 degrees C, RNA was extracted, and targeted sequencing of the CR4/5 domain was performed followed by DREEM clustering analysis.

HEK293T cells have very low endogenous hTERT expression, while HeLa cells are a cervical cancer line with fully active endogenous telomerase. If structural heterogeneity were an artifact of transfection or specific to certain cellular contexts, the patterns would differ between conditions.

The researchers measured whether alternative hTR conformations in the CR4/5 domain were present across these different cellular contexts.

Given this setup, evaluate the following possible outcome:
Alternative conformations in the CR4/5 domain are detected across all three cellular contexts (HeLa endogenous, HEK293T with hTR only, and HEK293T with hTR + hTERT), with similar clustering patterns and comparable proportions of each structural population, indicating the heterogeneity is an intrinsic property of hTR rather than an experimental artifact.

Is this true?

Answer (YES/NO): YES